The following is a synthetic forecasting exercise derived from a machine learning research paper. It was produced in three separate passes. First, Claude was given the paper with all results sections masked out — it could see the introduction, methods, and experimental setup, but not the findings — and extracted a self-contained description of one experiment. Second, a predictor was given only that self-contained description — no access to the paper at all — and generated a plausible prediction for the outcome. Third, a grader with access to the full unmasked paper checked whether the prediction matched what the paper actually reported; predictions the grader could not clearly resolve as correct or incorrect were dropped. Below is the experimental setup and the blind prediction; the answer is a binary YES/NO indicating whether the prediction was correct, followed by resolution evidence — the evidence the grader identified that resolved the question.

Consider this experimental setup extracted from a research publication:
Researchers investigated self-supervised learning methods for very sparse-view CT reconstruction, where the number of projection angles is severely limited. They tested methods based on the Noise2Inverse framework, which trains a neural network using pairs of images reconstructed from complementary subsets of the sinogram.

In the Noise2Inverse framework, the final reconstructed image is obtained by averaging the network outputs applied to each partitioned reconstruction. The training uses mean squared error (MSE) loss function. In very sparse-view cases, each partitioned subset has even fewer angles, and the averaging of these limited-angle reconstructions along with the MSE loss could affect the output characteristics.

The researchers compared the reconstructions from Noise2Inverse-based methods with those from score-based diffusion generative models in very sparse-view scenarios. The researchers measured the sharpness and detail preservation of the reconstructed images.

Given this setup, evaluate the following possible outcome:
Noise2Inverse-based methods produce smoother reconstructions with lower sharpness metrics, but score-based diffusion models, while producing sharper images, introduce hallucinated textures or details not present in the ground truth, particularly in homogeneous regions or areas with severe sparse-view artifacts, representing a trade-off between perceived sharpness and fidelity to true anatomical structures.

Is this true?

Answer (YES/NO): NO